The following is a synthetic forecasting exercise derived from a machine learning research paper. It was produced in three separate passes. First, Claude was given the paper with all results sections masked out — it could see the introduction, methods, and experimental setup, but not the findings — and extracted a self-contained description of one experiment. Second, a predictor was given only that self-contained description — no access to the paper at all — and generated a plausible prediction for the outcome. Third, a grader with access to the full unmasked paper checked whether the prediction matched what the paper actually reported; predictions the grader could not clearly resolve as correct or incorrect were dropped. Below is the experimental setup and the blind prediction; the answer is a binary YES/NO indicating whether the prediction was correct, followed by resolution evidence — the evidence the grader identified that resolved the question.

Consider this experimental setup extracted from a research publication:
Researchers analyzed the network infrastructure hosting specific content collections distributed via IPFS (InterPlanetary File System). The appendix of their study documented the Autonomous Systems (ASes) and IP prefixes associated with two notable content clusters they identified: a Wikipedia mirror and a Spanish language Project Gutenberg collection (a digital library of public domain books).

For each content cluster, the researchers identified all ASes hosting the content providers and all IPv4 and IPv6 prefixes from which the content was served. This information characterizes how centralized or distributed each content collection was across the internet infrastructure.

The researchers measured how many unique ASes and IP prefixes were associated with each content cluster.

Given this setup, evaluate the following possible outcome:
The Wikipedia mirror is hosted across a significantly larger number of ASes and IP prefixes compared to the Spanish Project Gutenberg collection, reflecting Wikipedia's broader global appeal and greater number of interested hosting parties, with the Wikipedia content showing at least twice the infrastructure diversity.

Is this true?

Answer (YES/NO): NO